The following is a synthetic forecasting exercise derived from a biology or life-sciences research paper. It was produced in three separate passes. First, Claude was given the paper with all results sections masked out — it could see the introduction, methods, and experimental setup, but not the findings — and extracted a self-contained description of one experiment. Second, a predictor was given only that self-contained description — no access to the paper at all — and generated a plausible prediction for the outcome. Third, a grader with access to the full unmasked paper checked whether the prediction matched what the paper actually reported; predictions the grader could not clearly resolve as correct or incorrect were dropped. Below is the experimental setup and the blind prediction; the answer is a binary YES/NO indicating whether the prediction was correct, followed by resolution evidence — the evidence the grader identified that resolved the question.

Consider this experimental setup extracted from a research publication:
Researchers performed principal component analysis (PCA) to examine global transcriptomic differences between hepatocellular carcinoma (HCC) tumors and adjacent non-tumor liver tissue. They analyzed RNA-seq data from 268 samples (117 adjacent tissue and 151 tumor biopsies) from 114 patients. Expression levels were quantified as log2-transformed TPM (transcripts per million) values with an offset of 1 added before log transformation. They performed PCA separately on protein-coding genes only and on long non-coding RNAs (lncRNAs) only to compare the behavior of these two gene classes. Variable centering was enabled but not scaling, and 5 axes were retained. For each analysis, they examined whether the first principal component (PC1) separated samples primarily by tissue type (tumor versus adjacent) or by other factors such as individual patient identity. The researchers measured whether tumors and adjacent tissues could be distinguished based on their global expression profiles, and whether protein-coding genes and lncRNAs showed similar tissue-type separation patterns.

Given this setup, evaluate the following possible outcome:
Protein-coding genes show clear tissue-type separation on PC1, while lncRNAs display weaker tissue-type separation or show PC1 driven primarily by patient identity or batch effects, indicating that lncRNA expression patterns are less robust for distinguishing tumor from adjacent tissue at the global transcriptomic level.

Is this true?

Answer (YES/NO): NO